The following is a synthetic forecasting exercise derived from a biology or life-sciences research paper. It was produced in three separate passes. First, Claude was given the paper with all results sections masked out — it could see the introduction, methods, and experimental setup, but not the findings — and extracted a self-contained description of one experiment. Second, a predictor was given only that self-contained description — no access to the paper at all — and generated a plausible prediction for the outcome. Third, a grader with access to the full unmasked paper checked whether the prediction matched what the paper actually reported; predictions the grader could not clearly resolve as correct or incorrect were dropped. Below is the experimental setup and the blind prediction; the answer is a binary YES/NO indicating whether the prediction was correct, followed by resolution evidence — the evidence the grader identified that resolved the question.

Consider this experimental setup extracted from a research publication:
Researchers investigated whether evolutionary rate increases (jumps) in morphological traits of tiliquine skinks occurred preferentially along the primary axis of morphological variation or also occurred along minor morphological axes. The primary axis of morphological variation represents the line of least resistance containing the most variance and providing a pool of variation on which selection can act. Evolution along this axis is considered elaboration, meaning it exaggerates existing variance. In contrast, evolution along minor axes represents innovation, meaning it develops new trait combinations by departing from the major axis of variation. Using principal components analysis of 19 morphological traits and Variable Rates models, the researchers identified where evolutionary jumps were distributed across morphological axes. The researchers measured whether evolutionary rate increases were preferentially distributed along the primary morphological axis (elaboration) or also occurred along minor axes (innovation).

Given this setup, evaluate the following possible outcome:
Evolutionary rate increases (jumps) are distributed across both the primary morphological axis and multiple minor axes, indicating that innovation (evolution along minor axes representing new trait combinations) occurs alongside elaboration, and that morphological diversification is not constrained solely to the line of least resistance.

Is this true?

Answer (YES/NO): YES